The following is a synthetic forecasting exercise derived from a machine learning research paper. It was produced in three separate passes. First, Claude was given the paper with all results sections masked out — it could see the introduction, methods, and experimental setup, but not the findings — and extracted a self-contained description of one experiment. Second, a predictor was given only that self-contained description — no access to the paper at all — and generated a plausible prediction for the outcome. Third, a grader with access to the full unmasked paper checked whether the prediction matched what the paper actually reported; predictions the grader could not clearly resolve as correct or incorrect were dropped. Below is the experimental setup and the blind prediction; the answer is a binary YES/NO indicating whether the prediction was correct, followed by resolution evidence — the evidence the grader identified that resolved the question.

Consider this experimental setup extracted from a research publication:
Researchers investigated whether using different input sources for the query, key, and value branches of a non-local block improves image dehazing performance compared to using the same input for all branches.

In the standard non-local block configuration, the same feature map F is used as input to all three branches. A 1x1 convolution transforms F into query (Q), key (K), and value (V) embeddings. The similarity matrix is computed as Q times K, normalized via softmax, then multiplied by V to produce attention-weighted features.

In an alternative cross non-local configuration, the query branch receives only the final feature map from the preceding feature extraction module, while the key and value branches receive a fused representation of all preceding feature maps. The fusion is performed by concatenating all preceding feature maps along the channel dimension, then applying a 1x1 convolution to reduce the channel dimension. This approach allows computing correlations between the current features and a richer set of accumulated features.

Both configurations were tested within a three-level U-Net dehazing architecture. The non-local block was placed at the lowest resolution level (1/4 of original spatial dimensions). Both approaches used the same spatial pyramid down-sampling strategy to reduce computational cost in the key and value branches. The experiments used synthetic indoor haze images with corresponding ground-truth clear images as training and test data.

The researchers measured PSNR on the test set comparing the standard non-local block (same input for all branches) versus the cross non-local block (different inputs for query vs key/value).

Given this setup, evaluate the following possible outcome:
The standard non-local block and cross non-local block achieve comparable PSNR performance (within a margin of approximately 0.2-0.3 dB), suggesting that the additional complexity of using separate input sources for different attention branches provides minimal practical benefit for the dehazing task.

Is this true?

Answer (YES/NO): NO